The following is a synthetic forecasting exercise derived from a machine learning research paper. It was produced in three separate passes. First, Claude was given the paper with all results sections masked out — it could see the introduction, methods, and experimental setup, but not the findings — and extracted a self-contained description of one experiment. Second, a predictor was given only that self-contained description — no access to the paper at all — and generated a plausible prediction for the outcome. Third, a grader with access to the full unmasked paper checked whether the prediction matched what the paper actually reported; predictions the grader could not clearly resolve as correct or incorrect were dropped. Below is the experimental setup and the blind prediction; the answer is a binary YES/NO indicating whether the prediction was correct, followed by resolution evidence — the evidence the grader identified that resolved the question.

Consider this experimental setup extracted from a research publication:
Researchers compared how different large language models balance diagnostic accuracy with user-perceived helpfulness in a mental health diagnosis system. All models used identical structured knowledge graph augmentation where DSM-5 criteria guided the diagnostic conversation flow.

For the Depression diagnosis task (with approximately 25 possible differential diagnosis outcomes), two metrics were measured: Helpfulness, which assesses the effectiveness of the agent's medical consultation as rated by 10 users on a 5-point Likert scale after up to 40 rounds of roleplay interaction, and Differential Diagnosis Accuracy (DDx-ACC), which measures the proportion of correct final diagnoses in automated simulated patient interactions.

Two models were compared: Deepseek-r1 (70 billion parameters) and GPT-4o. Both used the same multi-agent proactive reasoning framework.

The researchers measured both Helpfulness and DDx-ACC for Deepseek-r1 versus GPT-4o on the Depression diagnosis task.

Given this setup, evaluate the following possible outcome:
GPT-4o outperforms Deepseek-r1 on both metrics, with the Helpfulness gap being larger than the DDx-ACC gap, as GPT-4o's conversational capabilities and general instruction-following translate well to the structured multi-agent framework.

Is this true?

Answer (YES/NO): NO